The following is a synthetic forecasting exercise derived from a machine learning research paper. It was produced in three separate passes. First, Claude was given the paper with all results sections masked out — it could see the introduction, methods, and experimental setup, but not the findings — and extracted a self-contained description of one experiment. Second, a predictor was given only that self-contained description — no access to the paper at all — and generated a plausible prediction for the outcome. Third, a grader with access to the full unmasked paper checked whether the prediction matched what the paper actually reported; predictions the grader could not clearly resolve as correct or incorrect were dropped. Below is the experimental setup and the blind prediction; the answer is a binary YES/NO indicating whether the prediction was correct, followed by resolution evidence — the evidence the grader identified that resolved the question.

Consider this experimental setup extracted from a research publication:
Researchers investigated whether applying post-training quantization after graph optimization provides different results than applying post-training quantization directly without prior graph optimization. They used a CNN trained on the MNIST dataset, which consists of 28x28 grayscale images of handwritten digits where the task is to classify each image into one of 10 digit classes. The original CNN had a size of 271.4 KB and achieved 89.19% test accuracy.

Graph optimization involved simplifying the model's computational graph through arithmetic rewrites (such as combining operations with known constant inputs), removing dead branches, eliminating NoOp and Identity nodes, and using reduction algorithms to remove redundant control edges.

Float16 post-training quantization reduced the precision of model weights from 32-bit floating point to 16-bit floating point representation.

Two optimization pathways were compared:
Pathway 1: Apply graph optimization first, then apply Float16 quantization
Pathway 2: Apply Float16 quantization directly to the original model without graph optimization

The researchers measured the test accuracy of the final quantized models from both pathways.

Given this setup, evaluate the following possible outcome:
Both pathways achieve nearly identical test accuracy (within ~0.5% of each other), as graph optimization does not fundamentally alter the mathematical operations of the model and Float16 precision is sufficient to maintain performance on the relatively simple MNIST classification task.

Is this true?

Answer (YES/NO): YES